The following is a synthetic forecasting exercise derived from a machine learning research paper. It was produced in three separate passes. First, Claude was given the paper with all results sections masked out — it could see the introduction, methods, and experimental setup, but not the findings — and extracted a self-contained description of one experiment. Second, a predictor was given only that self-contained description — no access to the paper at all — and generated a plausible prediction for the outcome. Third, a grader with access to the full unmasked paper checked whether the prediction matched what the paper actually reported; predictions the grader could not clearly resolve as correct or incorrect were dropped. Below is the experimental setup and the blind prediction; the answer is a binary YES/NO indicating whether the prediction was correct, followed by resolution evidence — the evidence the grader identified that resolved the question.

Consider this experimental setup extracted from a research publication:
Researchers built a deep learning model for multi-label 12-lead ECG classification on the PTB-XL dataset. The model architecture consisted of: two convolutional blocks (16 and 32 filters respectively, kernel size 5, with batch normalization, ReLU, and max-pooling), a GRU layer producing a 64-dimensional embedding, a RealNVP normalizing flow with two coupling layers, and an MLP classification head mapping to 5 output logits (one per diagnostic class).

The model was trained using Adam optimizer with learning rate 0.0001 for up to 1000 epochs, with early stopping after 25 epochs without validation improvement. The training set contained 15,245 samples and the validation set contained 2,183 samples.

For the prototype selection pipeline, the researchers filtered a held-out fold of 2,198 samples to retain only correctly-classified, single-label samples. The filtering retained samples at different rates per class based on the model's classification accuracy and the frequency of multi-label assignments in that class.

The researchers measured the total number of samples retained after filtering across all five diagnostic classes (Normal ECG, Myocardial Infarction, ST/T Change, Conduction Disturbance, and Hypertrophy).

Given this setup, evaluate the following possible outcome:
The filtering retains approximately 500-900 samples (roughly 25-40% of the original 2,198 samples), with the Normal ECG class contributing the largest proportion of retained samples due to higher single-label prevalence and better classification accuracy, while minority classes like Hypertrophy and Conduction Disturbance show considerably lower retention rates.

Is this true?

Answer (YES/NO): NO